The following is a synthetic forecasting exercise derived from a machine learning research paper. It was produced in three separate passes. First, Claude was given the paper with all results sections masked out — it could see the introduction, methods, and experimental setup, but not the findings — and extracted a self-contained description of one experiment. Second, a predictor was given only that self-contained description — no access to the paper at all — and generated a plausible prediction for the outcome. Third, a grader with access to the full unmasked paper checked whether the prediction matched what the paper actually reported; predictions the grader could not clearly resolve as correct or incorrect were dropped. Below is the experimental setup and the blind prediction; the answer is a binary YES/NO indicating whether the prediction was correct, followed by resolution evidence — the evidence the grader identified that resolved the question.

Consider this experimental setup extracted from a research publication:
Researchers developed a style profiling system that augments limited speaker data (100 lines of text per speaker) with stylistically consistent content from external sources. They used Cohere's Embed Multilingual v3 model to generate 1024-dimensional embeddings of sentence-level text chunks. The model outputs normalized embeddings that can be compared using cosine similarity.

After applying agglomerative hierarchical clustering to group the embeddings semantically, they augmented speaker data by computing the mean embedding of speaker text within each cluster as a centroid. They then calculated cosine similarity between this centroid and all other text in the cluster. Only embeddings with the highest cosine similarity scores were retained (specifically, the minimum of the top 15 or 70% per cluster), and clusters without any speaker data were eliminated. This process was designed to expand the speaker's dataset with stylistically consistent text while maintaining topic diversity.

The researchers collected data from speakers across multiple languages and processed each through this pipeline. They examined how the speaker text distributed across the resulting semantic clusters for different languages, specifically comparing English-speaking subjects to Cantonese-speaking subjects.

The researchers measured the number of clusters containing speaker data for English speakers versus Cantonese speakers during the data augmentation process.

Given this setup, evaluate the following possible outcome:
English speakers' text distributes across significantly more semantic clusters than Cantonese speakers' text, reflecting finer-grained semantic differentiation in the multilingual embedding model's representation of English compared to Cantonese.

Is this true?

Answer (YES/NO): YES